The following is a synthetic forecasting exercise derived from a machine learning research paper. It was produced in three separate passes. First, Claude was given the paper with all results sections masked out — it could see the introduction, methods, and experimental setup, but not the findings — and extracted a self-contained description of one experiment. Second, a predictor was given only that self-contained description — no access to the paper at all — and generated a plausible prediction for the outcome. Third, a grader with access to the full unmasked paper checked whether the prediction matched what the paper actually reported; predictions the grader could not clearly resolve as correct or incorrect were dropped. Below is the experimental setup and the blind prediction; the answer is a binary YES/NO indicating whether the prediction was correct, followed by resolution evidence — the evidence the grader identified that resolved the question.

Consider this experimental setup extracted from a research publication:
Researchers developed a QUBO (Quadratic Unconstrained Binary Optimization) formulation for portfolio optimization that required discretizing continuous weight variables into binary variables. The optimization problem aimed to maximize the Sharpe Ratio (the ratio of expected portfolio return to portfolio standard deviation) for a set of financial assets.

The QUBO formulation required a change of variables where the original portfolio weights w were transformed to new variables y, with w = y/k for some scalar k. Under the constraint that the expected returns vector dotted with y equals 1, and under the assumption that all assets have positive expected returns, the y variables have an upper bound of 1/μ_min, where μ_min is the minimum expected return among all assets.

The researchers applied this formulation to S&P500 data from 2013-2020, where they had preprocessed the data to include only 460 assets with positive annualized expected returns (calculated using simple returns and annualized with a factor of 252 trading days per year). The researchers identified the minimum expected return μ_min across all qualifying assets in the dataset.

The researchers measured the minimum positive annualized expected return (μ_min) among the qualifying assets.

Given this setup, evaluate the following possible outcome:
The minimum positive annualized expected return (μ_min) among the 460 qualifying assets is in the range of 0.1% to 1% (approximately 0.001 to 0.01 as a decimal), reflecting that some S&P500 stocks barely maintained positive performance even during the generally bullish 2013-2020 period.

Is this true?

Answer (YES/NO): YES